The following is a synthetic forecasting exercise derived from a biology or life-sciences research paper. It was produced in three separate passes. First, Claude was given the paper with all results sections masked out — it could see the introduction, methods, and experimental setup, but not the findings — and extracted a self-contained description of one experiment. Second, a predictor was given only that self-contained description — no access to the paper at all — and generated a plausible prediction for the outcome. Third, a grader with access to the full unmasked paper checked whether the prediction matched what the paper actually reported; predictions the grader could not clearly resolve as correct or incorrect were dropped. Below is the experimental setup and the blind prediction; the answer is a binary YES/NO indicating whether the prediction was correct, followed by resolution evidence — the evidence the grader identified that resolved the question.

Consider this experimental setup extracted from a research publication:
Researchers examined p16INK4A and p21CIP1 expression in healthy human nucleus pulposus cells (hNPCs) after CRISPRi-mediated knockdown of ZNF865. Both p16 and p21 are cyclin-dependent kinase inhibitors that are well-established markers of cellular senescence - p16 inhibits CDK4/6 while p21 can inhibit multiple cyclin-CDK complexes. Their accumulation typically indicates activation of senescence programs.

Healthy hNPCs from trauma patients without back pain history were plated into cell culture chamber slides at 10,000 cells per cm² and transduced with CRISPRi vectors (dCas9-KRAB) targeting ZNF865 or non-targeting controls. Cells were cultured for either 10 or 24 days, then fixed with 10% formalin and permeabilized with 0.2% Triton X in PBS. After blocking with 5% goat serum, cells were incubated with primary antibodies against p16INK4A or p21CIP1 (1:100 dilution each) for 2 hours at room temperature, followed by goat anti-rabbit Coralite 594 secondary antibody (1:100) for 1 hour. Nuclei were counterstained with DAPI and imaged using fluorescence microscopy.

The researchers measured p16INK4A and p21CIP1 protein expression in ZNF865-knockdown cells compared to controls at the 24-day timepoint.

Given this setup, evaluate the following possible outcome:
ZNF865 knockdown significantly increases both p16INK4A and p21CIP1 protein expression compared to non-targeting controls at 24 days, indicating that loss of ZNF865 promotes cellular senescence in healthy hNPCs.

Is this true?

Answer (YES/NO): YES